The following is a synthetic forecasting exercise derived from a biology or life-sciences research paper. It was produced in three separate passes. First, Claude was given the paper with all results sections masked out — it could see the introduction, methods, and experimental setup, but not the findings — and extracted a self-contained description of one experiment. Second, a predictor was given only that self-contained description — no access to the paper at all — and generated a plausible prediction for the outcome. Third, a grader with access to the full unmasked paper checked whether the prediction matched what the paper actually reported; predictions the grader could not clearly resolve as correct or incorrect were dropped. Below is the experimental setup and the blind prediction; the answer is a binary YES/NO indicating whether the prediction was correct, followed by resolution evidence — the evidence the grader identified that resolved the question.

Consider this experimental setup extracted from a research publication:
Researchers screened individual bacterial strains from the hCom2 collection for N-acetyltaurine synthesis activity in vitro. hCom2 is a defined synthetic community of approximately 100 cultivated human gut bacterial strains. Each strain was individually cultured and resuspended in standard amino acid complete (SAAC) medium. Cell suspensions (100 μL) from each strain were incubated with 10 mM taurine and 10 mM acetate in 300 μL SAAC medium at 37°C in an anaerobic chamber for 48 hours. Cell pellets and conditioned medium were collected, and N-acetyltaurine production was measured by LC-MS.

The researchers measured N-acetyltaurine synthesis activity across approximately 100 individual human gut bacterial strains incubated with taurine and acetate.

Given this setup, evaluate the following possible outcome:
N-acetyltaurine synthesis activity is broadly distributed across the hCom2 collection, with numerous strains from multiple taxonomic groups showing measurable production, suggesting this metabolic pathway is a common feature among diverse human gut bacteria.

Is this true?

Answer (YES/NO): NO